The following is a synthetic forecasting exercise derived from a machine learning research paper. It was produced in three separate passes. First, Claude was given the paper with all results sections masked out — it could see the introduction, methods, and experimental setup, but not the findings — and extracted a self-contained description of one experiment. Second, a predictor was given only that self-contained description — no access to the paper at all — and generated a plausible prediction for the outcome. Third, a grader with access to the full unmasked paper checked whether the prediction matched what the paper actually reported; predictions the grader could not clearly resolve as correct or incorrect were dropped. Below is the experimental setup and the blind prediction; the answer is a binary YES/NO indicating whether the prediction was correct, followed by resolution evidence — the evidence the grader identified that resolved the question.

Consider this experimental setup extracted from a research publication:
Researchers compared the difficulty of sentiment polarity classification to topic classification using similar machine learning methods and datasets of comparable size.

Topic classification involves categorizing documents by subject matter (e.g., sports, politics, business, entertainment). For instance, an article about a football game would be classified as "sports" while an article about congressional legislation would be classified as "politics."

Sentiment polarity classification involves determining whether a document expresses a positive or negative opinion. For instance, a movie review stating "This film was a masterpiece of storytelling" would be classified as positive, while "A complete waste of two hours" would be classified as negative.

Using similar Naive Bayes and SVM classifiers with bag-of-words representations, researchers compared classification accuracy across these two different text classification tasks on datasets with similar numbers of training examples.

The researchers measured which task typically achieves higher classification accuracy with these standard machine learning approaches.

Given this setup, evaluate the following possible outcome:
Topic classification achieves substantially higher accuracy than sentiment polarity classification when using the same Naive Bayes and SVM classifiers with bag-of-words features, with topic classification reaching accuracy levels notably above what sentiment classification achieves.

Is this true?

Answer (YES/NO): YES